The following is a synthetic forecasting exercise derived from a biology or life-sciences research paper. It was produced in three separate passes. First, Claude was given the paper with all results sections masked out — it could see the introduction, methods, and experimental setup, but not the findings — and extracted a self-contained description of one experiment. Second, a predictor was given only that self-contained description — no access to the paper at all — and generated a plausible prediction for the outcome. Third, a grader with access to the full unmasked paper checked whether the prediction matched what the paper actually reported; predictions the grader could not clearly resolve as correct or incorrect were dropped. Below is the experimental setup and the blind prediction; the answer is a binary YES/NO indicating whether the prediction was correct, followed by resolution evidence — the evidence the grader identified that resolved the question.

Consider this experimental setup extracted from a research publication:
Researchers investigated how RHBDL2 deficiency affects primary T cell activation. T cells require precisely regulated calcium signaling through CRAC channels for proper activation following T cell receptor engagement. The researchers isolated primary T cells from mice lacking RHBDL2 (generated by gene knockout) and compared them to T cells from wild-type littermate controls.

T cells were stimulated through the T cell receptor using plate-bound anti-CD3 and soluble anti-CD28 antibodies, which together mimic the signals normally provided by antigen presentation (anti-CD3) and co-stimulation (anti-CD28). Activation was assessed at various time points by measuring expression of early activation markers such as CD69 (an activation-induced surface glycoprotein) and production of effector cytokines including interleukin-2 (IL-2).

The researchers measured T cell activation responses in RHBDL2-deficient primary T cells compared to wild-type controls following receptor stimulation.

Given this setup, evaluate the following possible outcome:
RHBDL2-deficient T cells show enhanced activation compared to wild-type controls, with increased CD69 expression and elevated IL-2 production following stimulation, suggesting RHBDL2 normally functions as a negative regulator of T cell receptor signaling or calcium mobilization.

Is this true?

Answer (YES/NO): NO